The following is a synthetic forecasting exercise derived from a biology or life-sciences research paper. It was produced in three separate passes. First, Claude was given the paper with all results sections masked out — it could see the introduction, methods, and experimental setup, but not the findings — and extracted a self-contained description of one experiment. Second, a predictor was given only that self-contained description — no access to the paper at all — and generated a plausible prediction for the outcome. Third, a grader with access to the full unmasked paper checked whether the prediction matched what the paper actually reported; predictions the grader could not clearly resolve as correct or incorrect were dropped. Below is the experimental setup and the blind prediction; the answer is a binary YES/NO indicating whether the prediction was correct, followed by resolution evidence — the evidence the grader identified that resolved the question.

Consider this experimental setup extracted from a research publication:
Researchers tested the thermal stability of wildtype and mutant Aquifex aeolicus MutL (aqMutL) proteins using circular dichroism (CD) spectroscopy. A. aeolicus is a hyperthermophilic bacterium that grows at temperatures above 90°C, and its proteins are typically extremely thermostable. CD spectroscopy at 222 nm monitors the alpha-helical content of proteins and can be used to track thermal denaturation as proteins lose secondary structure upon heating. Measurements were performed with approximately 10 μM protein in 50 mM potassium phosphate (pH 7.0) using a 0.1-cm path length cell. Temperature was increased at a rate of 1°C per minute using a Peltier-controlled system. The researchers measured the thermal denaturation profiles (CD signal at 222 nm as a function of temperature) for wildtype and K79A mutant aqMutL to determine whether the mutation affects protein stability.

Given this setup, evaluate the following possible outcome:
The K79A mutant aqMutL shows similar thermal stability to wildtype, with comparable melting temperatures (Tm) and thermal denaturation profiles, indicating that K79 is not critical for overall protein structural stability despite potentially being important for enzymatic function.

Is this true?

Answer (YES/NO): YES